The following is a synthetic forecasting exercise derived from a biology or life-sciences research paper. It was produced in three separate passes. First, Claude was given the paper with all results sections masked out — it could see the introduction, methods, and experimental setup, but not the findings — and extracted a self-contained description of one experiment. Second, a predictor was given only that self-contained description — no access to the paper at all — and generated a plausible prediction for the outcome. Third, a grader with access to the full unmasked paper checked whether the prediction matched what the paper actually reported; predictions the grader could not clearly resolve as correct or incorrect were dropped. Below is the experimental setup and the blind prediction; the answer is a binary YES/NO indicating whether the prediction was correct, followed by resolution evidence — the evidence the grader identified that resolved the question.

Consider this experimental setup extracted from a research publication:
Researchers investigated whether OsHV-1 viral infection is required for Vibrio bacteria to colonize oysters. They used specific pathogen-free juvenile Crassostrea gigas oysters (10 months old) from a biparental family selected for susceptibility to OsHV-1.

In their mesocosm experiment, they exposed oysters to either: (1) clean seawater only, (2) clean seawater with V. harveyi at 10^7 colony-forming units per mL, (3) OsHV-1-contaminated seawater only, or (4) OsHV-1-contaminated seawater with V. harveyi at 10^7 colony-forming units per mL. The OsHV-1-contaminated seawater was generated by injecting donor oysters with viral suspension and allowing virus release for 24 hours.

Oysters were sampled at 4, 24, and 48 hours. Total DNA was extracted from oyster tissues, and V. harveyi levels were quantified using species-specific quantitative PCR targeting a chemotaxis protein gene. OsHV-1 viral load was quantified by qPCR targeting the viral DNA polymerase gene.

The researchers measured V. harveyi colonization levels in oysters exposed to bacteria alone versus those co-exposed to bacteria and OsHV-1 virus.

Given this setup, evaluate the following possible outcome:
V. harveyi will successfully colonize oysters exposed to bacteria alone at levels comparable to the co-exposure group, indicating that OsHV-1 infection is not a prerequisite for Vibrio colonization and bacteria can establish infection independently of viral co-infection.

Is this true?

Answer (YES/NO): NO